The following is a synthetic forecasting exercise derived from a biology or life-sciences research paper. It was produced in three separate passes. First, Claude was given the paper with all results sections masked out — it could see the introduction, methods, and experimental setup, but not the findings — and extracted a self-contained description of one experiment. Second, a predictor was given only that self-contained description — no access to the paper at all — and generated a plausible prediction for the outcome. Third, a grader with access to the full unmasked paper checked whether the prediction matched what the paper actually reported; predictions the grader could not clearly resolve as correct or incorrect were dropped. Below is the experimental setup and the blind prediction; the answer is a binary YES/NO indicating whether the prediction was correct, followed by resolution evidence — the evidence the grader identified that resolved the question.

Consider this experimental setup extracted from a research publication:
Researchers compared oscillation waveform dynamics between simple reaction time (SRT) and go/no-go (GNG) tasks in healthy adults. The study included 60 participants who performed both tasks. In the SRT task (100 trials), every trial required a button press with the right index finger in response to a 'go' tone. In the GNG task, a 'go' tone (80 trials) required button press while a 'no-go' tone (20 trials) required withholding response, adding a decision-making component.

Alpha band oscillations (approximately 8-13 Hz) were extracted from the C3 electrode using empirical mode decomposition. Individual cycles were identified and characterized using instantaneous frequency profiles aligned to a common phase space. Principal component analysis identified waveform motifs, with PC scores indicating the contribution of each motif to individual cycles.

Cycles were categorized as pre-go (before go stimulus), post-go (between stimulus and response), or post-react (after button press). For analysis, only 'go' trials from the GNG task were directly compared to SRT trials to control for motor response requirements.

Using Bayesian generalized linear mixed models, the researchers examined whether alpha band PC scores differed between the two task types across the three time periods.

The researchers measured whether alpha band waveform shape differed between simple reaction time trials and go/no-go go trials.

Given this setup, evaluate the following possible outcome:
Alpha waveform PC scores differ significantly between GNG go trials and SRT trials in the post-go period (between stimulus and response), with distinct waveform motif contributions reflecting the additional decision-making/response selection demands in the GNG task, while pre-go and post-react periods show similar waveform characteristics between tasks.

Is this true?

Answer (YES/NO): NO